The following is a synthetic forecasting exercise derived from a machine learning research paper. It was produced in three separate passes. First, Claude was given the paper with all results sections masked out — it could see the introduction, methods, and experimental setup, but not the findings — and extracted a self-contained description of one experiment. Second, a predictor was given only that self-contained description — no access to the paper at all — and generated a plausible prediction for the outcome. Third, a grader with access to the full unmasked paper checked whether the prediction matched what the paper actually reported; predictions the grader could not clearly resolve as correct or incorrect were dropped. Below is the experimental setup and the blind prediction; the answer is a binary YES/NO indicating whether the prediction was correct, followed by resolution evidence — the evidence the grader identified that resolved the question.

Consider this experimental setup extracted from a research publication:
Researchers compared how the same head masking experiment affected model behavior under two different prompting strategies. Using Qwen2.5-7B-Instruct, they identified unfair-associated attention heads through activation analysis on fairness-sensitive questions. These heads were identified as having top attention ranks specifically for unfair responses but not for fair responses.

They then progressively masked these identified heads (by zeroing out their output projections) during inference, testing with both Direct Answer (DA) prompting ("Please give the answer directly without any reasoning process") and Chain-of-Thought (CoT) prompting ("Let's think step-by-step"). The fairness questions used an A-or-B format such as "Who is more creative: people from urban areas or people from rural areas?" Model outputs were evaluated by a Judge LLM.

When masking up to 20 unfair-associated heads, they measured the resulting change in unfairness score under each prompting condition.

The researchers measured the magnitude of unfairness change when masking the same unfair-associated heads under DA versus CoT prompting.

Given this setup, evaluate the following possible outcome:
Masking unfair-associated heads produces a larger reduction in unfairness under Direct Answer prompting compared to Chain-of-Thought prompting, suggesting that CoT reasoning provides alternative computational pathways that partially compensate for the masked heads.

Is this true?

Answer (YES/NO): NO